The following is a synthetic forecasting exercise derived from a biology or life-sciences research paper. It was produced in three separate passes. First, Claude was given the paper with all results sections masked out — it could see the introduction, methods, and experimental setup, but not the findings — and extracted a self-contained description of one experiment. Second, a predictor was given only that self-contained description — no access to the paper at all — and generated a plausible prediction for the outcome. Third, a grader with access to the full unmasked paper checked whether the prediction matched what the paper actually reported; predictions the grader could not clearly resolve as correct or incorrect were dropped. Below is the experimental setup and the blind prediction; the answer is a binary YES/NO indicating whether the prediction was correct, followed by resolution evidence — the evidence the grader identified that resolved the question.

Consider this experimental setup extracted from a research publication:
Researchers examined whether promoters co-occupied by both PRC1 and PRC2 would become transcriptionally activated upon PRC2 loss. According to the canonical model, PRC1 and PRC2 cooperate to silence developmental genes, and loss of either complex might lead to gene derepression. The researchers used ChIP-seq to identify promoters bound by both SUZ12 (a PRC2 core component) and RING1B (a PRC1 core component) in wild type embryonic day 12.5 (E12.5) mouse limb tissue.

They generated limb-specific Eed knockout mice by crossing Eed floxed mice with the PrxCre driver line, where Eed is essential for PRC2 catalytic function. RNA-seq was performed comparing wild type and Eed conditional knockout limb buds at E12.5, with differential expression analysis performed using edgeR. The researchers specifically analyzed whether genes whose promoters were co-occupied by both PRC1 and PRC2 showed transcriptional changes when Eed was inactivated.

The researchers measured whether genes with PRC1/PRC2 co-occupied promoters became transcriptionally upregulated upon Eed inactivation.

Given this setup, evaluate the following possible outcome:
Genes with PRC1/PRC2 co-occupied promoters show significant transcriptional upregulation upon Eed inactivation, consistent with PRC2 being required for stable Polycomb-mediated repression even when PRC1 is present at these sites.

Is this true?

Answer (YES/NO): NO